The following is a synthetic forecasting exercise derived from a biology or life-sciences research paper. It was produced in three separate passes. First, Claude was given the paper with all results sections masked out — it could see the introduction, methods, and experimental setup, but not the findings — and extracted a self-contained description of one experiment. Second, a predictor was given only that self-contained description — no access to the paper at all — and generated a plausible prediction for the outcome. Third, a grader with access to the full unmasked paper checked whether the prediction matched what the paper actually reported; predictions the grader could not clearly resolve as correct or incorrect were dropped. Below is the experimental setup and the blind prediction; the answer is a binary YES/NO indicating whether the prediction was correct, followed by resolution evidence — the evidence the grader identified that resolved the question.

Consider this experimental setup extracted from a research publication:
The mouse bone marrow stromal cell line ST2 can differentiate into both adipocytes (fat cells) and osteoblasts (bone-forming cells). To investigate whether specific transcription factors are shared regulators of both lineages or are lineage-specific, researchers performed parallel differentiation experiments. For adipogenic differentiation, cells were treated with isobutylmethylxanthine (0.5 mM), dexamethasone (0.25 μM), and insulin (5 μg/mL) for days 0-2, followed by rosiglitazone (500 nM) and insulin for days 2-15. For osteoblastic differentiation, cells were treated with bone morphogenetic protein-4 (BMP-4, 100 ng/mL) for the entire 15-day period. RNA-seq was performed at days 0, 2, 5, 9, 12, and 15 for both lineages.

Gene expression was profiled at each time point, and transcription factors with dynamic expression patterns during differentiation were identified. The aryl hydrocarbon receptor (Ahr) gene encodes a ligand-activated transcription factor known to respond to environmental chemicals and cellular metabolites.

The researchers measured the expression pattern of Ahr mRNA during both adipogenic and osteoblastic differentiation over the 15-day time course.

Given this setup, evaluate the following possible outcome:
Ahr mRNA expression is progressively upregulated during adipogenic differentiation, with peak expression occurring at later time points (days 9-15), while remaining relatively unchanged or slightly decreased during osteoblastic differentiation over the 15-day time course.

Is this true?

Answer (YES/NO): NO